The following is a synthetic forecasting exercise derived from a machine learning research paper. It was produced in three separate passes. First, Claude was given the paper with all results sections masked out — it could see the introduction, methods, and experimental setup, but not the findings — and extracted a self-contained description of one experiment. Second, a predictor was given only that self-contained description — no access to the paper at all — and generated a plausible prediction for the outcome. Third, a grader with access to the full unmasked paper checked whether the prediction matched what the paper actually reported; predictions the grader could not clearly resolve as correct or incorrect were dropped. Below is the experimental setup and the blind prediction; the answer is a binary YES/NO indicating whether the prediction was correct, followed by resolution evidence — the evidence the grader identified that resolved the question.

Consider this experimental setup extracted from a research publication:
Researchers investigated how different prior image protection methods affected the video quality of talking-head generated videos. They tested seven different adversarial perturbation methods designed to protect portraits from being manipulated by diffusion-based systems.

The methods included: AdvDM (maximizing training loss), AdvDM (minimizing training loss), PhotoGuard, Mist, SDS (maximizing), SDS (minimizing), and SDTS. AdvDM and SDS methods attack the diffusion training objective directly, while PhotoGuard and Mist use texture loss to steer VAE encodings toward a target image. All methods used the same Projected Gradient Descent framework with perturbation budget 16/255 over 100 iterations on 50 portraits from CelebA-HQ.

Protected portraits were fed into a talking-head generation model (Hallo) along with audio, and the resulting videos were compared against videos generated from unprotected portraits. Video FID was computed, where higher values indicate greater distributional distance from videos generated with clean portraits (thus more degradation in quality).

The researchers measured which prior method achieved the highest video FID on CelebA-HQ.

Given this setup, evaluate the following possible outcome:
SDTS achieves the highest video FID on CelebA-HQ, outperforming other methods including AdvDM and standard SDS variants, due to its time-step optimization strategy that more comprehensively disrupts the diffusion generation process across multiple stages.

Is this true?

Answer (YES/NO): NO